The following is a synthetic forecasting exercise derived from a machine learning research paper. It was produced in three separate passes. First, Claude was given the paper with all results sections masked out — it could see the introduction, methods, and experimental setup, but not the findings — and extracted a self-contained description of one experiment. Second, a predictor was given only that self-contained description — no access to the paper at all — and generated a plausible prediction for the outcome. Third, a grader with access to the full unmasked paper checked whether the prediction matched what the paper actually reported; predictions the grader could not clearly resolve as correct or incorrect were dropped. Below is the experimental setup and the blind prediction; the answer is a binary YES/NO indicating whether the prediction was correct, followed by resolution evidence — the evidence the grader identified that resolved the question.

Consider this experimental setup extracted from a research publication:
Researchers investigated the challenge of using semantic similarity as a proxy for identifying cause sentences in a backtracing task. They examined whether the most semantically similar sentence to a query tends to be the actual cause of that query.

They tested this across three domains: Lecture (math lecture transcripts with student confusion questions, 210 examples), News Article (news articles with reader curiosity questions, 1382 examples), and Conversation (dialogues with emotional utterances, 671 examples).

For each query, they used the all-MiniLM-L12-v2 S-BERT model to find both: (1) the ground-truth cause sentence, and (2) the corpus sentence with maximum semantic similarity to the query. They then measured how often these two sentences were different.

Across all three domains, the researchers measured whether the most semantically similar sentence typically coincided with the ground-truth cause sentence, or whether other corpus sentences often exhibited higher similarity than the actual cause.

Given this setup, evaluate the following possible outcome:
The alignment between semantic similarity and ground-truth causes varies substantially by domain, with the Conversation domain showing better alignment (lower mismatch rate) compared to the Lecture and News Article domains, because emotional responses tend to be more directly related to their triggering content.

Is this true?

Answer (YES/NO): NO